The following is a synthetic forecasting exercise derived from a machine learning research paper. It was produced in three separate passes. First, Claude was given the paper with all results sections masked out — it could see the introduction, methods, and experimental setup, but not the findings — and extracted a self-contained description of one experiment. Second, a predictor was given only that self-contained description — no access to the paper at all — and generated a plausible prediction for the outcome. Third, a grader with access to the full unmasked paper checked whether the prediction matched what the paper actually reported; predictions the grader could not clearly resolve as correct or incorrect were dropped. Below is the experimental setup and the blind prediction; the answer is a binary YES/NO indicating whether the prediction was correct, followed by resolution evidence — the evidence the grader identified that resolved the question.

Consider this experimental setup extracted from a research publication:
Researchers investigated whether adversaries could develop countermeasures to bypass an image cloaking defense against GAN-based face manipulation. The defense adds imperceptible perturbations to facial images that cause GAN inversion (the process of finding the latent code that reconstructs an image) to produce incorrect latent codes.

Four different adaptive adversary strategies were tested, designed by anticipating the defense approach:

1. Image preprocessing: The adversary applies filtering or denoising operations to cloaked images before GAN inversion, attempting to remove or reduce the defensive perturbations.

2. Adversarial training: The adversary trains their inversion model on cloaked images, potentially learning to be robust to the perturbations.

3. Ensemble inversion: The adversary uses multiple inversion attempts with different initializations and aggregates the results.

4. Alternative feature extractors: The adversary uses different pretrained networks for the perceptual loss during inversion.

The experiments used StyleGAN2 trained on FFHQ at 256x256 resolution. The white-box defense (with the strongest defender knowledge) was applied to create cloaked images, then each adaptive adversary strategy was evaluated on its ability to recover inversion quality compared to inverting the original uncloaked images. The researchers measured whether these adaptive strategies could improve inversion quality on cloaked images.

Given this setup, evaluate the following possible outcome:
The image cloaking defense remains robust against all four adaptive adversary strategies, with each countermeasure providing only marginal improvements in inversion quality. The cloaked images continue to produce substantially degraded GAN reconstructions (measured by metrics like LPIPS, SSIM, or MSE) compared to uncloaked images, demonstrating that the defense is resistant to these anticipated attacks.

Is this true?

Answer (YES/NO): YES